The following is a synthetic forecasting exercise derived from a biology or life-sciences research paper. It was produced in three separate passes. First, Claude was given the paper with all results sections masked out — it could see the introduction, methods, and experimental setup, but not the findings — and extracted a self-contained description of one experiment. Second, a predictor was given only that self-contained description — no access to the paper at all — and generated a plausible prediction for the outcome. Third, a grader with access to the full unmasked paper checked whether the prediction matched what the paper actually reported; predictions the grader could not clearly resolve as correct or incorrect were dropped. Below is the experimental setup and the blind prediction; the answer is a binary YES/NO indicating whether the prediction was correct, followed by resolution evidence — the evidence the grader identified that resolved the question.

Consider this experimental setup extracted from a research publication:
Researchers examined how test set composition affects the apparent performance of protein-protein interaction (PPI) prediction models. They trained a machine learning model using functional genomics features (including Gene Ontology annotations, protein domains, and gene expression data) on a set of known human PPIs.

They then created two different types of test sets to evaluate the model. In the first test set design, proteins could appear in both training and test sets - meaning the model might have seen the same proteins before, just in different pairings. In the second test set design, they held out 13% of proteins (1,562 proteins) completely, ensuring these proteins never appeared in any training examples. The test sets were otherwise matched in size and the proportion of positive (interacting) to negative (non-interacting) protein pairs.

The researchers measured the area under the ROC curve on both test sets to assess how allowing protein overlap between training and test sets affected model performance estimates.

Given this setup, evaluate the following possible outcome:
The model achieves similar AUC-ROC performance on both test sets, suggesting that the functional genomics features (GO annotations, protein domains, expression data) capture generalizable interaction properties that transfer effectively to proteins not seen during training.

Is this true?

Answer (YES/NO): YES